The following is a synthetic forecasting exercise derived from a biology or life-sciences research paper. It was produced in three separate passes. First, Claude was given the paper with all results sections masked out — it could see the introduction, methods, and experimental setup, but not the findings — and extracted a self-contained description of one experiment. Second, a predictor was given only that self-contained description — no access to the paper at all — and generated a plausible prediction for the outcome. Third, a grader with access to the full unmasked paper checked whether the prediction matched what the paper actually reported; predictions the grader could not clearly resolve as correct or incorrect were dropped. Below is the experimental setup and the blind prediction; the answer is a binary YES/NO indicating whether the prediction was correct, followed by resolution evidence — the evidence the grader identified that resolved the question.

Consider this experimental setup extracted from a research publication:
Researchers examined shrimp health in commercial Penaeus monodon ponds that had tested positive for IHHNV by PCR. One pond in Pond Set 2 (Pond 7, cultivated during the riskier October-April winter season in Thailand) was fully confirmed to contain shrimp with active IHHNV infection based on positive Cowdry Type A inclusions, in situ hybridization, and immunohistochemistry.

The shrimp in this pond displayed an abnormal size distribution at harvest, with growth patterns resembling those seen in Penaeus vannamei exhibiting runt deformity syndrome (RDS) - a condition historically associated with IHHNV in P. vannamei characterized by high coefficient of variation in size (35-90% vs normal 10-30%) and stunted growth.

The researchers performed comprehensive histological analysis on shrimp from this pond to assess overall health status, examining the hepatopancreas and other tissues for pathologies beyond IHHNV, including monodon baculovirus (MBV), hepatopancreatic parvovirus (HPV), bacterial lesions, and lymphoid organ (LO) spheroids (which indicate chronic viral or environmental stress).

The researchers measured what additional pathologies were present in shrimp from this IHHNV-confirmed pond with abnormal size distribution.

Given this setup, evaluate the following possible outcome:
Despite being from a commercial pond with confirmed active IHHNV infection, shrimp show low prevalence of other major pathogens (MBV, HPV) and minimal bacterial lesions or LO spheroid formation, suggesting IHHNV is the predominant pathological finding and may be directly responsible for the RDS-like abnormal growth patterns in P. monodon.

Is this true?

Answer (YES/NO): NO